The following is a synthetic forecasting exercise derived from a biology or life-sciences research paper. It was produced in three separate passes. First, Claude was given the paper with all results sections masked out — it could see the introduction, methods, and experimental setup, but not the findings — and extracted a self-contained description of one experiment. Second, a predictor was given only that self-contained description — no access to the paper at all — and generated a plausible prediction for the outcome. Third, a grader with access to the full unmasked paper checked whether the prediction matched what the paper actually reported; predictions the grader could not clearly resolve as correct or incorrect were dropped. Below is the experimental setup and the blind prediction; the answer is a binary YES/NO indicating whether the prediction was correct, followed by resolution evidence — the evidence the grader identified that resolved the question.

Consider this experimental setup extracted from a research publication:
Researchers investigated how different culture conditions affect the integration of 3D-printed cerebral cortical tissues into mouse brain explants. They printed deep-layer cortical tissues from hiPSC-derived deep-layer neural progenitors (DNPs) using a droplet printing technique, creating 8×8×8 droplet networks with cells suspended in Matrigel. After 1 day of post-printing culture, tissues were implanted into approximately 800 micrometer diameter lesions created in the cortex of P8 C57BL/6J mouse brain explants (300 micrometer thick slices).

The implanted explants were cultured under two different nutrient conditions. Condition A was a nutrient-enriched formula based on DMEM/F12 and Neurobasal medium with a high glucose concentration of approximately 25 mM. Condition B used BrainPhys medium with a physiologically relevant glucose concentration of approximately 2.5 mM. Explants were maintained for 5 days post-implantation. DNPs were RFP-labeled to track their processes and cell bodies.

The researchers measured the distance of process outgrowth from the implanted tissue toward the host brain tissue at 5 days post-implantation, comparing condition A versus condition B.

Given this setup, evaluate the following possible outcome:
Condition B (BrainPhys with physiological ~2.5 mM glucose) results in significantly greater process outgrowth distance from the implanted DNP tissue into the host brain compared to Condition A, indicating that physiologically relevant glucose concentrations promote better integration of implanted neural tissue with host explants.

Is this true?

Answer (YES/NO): YES